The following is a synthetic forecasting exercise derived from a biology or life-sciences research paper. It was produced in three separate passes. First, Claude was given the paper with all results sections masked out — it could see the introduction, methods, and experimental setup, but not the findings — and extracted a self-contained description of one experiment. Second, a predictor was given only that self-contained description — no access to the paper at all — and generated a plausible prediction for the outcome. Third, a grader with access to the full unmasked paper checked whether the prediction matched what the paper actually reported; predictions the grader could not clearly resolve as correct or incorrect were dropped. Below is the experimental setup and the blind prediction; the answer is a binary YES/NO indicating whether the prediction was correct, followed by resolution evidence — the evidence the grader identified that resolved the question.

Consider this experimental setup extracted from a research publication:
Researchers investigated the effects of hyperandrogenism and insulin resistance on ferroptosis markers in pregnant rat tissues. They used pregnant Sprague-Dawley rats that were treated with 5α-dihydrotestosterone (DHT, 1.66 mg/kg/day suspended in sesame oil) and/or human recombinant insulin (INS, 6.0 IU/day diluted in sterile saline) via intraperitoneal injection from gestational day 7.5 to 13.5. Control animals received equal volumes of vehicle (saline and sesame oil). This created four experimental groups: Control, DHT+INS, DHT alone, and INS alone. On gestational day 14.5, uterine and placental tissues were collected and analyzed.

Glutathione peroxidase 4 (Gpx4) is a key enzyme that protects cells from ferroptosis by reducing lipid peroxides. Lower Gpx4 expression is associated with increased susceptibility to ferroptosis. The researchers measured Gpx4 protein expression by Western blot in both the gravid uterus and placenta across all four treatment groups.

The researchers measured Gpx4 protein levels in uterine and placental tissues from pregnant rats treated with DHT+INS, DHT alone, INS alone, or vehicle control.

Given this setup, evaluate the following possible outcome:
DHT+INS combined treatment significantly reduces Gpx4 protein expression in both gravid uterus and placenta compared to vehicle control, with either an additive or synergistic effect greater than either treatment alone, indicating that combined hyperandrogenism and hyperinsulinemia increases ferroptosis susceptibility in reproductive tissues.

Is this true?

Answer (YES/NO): NO